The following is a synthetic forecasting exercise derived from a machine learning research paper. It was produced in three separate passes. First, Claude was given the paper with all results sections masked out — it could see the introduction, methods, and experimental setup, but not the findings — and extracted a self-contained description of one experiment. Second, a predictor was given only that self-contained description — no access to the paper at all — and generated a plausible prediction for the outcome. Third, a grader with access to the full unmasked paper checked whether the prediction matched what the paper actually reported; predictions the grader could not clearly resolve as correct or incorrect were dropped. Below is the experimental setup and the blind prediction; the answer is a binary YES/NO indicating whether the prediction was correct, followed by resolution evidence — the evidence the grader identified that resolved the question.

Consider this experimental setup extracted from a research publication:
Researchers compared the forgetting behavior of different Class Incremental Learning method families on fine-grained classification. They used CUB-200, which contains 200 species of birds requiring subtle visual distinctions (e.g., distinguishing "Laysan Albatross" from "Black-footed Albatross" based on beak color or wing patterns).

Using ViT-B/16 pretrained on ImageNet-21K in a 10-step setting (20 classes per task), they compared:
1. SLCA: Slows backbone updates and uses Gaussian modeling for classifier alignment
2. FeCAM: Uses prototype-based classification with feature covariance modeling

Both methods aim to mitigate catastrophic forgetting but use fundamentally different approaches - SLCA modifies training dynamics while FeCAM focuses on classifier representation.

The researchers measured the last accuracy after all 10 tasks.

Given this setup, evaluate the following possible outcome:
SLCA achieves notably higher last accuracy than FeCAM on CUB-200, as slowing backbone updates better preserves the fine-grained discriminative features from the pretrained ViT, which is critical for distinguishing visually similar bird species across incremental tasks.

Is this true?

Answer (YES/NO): NO